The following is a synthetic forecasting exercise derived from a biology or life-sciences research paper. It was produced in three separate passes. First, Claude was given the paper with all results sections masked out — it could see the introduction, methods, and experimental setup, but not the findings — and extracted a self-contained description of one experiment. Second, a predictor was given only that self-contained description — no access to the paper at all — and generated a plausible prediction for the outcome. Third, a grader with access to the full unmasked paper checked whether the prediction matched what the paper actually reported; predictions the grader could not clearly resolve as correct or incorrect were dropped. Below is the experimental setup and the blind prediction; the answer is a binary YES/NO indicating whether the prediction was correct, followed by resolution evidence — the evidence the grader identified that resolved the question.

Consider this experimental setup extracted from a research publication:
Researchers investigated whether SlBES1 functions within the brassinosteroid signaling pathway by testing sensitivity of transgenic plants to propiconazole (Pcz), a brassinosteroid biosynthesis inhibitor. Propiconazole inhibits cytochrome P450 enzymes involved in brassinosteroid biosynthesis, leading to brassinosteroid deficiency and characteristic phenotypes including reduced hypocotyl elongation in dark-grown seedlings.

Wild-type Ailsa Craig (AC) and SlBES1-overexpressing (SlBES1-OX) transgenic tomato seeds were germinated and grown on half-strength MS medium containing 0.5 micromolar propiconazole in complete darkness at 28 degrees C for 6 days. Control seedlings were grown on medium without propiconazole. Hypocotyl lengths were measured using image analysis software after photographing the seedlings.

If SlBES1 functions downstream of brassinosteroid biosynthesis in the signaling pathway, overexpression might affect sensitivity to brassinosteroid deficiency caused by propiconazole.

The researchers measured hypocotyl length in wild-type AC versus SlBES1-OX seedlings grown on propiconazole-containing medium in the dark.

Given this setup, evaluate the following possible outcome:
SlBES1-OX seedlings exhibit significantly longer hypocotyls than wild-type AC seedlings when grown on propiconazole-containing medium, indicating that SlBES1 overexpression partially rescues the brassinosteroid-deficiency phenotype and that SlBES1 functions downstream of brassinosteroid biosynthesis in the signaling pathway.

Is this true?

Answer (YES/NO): YES